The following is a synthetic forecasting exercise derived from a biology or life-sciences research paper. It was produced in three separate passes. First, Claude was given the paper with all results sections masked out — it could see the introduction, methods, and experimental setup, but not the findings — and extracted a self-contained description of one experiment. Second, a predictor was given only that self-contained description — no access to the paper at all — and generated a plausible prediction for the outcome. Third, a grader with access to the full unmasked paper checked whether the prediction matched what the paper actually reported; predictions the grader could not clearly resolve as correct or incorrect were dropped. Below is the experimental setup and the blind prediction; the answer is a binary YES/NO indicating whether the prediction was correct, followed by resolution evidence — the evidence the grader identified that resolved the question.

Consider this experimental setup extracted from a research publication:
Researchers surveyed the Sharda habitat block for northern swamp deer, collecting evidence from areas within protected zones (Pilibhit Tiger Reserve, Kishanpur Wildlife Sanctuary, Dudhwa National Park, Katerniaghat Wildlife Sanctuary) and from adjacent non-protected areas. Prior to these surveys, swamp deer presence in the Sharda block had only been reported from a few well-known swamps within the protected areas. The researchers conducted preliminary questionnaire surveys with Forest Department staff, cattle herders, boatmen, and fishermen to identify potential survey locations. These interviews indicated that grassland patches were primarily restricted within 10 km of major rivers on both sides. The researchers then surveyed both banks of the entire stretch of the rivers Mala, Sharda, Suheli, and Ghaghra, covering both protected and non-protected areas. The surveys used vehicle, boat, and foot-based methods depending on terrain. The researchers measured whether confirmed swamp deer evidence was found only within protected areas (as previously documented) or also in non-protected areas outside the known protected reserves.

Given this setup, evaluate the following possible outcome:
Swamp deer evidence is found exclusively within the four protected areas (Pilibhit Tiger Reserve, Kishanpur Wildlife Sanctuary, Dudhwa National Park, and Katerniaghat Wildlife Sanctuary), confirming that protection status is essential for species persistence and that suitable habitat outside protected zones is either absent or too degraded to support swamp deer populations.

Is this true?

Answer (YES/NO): NO